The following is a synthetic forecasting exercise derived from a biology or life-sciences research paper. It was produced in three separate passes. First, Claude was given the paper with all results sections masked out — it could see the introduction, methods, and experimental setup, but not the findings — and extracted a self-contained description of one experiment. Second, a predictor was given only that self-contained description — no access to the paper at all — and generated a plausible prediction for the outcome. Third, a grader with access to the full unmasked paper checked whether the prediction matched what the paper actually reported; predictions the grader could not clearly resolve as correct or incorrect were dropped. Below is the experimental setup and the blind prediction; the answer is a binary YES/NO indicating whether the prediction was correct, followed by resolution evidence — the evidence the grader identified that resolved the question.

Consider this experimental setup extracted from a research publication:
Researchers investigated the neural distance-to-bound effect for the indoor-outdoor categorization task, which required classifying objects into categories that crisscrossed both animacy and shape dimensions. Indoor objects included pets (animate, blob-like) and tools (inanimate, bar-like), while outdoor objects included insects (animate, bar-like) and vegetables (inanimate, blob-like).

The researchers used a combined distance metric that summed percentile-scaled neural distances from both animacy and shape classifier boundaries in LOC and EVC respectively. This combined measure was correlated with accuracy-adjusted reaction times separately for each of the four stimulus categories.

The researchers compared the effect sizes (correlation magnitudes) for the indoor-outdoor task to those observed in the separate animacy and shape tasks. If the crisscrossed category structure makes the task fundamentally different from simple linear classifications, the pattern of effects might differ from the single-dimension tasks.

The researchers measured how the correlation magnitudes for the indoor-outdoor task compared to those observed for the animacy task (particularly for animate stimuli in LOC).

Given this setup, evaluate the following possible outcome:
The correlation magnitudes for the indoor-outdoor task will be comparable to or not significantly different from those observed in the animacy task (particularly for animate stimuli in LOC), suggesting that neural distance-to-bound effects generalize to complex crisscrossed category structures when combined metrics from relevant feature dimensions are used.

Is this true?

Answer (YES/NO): NO